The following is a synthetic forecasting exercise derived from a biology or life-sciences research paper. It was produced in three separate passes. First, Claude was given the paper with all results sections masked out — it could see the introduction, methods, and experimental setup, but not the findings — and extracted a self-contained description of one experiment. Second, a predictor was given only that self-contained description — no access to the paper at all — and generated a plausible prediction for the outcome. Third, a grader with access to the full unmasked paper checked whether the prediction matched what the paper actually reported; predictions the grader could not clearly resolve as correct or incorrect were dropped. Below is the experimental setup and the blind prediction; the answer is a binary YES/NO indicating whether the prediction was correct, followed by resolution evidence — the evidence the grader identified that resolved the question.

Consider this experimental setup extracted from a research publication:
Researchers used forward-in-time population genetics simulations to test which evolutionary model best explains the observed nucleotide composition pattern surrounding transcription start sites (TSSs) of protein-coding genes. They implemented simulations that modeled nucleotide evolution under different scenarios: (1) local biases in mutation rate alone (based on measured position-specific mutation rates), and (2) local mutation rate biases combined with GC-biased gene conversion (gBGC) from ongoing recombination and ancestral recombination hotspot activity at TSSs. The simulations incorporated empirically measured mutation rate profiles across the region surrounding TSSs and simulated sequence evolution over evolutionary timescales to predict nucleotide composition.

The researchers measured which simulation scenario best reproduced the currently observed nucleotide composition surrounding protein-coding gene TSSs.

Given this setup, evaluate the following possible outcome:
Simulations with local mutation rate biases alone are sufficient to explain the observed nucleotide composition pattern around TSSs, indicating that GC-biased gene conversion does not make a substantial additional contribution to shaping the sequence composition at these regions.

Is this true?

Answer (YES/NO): NO